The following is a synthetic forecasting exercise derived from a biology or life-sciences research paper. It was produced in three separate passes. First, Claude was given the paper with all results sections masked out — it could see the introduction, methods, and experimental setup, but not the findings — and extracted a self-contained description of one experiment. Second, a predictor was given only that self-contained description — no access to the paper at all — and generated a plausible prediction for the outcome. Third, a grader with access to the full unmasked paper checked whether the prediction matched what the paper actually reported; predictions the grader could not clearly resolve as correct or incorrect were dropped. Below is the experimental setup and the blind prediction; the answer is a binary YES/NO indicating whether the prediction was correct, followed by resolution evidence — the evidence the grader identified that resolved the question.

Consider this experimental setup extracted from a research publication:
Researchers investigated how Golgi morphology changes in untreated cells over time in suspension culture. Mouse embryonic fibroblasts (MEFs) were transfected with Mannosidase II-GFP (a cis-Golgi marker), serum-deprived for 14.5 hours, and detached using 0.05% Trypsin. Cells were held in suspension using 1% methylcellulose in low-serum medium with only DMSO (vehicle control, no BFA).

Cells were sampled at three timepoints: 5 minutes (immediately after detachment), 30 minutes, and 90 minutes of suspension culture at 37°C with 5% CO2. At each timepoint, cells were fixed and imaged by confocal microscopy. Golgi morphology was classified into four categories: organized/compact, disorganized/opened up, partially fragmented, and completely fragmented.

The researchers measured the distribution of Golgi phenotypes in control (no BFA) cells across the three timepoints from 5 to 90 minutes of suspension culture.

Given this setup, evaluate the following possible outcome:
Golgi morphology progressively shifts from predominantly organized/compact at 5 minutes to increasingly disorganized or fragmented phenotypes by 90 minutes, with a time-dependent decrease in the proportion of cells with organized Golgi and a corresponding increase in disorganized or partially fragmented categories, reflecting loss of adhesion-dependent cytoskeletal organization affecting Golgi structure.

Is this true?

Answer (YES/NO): NO